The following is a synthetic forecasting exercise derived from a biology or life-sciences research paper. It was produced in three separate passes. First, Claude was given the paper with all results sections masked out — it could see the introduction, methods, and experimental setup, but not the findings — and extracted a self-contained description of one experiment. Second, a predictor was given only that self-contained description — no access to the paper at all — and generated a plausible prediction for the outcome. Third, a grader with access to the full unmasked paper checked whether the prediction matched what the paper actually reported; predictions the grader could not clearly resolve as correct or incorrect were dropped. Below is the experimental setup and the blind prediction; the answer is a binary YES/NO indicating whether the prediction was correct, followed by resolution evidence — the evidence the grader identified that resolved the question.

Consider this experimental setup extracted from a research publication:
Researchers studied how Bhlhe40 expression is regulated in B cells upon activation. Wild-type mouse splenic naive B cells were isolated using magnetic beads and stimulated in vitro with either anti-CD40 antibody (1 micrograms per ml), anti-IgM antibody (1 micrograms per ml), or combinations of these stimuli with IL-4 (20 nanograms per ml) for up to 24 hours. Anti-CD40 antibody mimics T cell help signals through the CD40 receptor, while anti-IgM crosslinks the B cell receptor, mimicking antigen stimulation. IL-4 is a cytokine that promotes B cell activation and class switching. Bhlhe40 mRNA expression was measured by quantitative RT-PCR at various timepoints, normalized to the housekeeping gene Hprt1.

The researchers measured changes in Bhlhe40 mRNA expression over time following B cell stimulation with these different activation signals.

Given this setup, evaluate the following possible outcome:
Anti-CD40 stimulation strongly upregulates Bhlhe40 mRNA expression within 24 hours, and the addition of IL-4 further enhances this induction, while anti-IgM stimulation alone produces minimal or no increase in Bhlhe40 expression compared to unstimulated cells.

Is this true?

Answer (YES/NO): NO